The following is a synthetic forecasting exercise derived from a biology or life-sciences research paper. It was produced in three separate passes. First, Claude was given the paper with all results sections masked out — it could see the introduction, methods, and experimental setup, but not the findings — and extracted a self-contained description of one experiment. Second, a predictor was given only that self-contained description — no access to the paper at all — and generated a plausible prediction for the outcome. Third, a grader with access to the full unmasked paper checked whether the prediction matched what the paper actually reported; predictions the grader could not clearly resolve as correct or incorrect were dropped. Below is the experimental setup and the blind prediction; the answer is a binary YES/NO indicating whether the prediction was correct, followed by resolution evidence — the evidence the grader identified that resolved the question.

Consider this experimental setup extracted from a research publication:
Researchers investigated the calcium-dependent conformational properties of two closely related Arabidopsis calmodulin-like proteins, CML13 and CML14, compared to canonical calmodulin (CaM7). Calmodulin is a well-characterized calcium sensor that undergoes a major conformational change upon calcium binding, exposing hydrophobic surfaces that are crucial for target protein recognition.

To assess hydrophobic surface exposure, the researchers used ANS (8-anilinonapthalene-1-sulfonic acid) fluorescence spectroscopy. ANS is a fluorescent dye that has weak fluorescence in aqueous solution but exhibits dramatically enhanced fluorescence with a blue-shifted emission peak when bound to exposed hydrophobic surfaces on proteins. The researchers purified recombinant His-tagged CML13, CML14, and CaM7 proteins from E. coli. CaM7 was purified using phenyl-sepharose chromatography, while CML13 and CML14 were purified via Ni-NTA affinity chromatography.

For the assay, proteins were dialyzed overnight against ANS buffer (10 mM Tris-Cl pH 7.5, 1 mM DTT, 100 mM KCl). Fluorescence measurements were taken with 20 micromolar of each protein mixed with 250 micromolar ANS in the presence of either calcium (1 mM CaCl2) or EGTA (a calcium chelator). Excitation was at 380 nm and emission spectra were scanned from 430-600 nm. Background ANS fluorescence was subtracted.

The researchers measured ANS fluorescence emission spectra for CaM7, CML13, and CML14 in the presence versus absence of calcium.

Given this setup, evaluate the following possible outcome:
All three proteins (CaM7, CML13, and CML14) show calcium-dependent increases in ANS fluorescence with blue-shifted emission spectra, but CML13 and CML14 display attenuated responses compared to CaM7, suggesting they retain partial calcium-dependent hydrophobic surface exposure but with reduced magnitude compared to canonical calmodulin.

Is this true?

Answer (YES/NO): NO